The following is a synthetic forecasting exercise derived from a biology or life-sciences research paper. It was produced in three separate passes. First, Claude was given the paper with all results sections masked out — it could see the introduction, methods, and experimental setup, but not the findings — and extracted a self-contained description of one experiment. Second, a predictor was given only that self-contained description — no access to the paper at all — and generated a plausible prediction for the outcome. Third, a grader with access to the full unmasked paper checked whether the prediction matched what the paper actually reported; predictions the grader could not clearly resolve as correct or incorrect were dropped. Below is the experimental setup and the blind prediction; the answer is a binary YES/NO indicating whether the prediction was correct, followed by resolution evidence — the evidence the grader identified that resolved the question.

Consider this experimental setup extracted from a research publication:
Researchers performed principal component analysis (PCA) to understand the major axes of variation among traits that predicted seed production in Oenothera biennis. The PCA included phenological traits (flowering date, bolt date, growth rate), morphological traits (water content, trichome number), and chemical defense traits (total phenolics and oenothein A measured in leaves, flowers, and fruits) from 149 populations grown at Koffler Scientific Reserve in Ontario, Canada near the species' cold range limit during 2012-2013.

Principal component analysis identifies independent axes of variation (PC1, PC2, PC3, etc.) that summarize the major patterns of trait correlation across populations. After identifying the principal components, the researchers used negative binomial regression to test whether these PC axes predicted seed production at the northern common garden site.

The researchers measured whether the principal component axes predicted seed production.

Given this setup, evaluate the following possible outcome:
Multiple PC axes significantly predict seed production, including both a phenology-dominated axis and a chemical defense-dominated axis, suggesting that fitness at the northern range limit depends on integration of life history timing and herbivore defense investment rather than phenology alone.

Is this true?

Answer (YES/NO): NO